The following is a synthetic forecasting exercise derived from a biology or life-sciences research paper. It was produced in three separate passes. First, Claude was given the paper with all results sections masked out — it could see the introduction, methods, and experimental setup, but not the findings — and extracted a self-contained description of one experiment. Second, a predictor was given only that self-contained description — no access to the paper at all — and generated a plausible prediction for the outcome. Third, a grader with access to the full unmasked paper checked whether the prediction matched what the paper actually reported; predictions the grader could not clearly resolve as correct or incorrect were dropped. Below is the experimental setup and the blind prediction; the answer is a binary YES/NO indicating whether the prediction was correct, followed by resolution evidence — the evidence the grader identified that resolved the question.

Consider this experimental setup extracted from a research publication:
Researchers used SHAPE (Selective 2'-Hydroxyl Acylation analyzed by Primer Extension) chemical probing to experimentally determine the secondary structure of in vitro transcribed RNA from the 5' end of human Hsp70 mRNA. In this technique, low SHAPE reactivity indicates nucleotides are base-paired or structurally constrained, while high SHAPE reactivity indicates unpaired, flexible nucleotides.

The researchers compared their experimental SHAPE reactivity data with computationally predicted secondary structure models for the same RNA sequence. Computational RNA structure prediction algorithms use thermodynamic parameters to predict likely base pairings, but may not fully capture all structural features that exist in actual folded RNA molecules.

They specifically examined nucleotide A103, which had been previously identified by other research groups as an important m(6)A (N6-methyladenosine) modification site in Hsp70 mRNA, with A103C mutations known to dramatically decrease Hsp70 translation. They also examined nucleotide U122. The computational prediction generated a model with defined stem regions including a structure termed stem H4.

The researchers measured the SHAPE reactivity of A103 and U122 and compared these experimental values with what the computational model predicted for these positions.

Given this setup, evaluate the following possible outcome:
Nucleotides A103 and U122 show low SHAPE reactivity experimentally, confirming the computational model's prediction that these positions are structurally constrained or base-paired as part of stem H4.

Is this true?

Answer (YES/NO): NO